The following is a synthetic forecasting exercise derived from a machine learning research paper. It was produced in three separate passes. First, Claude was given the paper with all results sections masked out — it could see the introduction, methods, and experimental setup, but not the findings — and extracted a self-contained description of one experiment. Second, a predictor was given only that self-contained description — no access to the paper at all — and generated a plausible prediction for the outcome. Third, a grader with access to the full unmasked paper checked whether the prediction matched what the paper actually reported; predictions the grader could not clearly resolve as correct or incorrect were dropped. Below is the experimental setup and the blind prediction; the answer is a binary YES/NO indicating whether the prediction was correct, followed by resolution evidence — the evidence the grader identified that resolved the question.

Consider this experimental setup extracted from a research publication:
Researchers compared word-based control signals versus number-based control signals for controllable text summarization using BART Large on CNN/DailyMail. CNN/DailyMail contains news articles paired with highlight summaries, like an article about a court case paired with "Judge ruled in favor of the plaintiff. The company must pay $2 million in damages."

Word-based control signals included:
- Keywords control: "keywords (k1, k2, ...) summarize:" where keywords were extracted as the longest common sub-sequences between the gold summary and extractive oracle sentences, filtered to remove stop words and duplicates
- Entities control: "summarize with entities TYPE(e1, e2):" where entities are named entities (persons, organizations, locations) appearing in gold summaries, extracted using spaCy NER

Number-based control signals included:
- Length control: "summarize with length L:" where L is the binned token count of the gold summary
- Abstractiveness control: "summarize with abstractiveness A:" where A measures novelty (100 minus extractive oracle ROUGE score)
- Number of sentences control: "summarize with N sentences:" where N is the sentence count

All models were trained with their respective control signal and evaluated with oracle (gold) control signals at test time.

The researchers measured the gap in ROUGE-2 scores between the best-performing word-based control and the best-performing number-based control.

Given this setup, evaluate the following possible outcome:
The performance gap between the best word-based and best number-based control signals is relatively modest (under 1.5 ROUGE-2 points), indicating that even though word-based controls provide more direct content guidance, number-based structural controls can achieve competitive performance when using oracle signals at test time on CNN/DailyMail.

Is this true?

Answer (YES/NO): NO